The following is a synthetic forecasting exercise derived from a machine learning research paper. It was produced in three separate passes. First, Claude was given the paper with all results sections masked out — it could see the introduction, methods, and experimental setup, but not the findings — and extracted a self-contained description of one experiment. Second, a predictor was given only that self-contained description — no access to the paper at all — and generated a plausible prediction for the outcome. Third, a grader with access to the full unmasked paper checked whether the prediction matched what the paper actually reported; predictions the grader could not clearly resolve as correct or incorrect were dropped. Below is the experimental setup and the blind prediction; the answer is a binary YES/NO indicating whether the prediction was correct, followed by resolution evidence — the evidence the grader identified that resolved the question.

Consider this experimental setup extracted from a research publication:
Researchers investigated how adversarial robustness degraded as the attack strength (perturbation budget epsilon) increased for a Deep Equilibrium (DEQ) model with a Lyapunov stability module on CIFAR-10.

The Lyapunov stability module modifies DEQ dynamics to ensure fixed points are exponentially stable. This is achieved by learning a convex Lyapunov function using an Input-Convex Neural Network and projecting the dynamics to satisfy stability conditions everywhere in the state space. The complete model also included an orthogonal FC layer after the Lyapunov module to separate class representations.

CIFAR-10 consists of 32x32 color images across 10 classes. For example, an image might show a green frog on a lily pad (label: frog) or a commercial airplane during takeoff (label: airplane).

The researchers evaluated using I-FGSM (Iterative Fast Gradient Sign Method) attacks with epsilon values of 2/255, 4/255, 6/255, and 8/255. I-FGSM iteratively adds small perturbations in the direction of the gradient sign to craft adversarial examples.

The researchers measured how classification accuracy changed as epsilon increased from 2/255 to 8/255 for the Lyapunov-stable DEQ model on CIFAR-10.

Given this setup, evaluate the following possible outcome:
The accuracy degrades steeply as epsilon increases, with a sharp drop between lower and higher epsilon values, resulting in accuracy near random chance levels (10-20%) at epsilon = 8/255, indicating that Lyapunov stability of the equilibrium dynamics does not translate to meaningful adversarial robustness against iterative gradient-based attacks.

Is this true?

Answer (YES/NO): NO